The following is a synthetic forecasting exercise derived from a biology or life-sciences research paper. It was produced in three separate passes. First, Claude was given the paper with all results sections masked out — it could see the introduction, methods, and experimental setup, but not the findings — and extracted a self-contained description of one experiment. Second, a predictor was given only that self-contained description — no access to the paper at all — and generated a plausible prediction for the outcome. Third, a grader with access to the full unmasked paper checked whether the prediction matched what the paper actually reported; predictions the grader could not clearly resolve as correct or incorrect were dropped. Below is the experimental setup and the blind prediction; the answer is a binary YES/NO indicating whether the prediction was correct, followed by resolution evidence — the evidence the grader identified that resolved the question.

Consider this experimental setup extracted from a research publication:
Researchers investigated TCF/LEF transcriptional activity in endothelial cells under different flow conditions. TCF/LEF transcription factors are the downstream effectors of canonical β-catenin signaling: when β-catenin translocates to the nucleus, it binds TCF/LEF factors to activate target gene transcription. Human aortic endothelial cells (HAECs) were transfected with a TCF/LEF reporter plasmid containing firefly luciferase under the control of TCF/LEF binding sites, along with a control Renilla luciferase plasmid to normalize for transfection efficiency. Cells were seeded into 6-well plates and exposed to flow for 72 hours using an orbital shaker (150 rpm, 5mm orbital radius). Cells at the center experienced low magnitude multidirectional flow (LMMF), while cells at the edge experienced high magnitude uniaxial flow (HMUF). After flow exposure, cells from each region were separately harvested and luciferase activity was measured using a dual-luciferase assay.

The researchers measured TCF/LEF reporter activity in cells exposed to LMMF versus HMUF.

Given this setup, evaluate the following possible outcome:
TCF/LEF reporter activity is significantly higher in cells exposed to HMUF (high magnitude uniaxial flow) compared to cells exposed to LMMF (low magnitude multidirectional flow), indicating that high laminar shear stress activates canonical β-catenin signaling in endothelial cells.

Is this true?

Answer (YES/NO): NO